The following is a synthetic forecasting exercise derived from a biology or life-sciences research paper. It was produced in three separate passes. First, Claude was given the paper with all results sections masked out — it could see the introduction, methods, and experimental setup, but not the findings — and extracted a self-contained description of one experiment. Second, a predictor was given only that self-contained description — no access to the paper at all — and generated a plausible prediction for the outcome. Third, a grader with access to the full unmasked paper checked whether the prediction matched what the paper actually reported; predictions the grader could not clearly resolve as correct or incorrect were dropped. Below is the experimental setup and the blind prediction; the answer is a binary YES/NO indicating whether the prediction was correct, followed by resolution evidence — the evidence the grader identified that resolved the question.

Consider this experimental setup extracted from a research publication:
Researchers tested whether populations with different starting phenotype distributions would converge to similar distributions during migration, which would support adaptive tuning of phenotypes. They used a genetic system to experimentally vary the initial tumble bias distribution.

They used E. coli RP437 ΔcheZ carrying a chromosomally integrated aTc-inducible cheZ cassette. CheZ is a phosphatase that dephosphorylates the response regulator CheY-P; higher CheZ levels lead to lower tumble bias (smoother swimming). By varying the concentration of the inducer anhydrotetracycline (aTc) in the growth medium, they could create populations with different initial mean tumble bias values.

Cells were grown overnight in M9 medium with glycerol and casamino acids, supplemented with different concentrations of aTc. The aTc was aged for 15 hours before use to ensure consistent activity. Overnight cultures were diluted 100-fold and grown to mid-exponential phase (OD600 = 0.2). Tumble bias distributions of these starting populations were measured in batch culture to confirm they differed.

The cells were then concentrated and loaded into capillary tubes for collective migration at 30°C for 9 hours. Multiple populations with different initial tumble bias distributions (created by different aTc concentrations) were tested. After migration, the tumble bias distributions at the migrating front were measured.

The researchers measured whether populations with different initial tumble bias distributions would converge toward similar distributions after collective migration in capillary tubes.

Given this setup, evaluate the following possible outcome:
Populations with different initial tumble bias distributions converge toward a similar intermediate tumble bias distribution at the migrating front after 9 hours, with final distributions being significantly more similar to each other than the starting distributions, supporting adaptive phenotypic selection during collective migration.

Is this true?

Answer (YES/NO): YES